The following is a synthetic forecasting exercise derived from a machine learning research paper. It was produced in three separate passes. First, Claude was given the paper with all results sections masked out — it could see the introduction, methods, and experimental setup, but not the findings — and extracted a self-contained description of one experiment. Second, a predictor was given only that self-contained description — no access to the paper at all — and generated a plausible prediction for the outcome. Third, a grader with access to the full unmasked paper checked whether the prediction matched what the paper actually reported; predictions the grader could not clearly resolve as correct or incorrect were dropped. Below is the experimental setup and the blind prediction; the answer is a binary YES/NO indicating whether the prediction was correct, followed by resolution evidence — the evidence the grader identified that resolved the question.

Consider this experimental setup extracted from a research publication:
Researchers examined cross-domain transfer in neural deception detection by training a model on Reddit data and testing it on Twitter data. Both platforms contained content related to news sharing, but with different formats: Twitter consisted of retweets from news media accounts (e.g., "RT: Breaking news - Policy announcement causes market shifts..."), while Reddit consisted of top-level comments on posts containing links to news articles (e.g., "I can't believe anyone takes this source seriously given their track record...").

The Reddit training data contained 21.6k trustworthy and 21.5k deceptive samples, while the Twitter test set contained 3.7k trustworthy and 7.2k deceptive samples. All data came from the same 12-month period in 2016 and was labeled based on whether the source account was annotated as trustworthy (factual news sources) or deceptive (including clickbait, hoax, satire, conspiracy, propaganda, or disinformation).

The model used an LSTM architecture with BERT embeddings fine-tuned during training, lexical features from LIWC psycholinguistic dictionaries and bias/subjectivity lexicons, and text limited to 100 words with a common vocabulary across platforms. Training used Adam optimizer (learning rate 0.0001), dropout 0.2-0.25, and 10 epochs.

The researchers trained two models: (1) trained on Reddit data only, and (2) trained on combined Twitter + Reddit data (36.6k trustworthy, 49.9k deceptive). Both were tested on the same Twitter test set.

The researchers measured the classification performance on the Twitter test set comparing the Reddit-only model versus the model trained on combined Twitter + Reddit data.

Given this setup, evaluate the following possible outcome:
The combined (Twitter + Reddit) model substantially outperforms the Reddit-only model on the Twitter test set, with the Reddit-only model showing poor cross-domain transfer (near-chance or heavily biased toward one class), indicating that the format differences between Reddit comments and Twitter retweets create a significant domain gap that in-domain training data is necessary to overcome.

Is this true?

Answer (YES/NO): YES